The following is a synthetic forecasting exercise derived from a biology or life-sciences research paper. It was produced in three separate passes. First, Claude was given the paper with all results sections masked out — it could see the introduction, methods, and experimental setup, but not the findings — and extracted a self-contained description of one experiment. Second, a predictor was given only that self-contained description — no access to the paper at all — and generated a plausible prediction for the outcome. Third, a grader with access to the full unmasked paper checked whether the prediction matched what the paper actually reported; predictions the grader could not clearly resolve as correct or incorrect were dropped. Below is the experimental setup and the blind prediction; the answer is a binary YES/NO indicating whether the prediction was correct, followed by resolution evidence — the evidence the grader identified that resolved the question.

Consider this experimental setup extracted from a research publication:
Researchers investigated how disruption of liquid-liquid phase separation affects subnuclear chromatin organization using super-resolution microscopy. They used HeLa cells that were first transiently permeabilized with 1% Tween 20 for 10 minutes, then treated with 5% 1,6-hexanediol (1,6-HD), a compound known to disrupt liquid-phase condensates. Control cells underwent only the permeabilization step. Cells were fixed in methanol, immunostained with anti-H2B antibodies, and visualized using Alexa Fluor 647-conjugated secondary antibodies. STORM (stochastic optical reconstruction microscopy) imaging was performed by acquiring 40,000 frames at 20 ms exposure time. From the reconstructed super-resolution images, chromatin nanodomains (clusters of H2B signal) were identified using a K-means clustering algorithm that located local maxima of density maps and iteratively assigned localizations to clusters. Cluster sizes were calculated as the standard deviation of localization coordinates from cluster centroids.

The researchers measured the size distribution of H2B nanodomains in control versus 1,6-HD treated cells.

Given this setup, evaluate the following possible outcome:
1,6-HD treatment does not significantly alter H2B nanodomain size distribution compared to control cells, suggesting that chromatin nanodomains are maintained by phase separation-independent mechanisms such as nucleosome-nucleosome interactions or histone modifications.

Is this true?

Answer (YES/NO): NO